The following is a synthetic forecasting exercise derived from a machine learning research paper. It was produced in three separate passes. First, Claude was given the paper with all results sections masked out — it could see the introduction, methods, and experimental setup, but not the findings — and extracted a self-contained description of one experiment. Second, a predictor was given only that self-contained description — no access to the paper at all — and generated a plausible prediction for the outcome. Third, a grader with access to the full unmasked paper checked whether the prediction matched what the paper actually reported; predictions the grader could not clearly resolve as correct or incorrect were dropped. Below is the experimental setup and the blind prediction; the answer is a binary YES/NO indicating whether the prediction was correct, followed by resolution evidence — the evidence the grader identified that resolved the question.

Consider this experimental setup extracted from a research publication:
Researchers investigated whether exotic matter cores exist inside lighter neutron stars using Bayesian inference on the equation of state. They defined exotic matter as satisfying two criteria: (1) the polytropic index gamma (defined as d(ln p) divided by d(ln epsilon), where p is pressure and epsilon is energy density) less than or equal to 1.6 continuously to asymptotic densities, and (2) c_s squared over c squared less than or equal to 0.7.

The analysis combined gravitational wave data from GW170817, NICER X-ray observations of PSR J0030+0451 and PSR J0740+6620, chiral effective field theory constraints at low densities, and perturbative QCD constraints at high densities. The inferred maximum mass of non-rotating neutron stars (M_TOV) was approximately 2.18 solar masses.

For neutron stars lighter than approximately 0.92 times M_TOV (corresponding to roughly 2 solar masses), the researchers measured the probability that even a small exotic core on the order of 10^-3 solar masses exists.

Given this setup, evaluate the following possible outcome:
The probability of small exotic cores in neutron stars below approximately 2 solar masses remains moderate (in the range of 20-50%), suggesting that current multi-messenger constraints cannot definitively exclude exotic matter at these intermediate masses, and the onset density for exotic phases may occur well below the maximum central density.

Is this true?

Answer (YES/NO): NO